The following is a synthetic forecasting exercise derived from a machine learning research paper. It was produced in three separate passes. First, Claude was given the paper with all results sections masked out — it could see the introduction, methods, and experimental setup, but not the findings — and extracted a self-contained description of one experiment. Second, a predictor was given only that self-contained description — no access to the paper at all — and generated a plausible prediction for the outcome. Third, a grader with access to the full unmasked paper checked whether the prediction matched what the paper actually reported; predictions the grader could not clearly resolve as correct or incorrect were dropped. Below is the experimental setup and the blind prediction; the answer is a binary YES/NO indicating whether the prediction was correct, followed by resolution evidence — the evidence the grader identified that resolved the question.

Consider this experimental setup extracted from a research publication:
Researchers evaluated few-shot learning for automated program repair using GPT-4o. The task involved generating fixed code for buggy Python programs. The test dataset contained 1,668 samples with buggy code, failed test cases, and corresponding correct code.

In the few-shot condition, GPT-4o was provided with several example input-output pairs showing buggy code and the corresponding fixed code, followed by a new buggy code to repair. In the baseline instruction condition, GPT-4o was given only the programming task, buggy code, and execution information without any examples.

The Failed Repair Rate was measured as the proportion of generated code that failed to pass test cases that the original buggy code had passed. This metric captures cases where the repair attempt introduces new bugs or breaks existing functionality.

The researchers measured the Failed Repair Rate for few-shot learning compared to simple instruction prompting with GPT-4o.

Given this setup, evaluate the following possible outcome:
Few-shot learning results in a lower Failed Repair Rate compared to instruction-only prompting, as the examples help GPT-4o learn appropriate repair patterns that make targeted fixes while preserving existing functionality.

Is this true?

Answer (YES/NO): NO